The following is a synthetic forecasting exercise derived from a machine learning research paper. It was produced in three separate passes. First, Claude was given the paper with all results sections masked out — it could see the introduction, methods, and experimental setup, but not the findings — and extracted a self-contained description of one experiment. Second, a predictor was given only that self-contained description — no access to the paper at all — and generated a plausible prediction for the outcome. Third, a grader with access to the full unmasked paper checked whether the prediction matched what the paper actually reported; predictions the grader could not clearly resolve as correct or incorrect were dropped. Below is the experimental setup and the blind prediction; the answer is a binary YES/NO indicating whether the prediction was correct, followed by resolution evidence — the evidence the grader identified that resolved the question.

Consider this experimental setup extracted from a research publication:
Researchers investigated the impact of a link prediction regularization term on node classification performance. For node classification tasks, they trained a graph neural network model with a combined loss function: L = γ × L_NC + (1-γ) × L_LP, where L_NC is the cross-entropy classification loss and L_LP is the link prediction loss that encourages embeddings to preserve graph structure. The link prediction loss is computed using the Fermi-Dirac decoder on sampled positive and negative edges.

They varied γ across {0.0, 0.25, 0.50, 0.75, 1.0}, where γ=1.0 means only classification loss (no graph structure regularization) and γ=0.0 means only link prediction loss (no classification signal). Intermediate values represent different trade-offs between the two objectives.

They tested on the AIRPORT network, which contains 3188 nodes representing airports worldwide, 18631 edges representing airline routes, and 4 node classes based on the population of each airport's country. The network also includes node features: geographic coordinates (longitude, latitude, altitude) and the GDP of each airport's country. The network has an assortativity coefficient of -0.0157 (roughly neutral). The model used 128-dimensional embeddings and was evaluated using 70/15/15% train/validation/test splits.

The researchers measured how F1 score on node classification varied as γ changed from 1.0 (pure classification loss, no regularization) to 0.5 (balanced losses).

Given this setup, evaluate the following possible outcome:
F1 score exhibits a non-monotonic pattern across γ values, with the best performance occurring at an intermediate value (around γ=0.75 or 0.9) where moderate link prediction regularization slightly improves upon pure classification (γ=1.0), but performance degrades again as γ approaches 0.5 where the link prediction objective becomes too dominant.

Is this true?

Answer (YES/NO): NO